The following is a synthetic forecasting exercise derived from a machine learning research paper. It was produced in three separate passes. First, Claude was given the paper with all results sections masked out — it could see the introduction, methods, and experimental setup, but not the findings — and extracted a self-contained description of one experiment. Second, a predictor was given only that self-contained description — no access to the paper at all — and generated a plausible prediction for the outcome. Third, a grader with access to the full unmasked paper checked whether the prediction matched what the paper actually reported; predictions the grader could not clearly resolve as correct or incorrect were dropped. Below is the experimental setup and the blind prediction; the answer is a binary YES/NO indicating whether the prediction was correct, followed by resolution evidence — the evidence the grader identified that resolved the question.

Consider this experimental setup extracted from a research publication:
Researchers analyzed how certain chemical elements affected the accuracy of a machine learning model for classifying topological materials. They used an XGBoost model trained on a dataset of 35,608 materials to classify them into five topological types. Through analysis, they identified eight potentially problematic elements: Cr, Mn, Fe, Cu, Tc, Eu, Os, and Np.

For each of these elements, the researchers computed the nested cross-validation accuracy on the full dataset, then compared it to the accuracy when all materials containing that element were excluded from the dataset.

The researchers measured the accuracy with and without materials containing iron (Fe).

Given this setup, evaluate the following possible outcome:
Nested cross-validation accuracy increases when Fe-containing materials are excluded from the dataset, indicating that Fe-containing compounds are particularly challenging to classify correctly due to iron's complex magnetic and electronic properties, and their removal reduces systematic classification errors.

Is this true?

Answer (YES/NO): YES